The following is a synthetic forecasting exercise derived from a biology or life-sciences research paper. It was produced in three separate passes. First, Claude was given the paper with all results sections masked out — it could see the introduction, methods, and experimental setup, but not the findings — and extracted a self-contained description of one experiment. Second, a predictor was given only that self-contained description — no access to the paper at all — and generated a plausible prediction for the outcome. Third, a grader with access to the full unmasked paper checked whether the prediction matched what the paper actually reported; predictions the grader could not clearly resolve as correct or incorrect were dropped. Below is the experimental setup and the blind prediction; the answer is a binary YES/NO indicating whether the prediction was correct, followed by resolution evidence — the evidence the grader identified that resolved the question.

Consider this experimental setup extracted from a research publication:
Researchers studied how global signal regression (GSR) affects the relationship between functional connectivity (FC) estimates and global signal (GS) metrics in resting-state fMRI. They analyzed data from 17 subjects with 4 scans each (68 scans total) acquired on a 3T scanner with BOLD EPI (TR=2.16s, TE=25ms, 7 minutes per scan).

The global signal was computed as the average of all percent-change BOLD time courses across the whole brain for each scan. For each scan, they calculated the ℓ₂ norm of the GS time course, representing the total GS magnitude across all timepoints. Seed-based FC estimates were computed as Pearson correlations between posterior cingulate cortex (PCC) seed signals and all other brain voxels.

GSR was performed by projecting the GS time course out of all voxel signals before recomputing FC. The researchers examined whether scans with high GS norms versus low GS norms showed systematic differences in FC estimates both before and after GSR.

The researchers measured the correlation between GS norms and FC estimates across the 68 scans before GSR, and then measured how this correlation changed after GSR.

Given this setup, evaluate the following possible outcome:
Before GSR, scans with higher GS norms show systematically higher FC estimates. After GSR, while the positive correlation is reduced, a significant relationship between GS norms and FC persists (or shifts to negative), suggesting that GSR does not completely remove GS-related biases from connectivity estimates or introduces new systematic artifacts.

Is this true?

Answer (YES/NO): YES